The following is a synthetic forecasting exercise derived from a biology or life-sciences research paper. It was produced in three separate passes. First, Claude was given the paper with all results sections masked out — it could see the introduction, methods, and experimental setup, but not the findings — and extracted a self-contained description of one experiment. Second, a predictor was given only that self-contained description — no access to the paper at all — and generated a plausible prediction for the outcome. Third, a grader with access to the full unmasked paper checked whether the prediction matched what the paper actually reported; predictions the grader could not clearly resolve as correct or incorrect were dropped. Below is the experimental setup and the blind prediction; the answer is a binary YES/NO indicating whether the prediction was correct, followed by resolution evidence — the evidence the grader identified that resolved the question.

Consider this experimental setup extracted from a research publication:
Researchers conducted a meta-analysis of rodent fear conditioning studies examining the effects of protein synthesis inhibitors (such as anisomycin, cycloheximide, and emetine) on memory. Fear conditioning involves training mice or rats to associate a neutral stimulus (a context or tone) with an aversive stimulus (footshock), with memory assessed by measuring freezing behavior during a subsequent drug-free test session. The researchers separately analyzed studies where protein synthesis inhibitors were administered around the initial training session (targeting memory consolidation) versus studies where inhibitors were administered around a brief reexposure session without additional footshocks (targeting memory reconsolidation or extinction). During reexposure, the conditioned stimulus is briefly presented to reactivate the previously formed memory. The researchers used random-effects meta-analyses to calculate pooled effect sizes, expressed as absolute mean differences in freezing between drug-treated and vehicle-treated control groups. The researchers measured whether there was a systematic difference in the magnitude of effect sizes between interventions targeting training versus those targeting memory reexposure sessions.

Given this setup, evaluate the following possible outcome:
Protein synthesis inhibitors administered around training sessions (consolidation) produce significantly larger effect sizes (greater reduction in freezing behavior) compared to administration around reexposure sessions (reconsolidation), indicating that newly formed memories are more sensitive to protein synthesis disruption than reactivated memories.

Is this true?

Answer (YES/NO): NO